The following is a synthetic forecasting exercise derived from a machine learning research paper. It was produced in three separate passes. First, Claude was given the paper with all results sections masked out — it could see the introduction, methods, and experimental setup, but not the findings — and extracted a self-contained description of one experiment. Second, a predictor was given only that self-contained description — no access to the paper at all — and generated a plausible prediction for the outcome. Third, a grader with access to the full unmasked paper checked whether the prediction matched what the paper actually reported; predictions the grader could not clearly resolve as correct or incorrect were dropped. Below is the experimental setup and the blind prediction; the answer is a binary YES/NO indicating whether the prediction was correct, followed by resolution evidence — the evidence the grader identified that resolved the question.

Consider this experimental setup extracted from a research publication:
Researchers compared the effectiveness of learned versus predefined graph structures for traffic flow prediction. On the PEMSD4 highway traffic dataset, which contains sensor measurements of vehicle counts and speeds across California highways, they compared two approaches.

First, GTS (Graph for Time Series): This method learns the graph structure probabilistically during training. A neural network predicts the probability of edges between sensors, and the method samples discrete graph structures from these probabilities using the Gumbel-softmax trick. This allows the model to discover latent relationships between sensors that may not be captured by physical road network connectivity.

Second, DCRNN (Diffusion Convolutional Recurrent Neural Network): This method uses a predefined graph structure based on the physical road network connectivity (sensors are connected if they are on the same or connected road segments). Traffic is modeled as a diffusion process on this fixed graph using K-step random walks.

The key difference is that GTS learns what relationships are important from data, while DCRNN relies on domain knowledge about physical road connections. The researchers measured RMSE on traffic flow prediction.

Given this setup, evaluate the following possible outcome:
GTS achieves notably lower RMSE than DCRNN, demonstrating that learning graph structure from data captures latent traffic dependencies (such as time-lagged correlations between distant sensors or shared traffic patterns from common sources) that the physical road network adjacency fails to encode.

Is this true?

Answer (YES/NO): NO